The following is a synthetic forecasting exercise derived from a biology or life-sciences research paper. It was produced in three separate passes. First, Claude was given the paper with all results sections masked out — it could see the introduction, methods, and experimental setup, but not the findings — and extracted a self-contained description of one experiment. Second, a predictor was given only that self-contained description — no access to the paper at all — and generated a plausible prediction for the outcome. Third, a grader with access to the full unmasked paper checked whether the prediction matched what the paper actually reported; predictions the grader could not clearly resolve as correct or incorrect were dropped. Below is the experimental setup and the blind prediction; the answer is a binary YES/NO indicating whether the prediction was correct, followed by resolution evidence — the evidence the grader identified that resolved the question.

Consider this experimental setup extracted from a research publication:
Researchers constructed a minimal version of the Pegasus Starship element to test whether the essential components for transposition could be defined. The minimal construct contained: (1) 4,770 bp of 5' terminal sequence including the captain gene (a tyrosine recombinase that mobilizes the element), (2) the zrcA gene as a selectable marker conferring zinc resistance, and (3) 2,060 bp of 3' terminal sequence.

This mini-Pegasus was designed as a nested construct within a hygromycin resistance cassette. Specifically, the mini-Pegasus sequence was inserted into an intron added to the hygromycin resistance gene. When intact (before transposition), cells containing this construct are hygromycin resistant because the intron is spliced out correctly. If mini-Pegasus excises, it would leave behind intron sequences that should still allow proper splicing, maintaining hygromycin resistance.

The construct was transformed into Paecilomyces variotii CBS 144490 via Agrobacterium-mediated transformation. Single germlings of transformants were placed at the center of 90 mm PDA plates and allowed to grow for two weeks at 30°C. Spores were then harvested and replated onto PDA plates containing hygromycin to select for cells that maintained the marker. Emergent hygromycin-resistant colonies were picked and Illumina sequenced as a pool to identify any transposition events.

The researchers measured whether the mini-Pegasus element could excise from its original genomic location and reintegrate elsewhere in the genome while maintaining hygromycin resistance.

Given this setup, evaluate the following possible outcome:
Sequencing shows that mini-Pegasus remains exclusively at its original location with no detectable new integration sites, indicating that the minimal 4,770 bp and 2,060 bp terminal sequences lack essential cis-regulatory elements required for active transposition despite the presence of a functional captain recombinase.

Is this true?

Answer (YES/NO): NO